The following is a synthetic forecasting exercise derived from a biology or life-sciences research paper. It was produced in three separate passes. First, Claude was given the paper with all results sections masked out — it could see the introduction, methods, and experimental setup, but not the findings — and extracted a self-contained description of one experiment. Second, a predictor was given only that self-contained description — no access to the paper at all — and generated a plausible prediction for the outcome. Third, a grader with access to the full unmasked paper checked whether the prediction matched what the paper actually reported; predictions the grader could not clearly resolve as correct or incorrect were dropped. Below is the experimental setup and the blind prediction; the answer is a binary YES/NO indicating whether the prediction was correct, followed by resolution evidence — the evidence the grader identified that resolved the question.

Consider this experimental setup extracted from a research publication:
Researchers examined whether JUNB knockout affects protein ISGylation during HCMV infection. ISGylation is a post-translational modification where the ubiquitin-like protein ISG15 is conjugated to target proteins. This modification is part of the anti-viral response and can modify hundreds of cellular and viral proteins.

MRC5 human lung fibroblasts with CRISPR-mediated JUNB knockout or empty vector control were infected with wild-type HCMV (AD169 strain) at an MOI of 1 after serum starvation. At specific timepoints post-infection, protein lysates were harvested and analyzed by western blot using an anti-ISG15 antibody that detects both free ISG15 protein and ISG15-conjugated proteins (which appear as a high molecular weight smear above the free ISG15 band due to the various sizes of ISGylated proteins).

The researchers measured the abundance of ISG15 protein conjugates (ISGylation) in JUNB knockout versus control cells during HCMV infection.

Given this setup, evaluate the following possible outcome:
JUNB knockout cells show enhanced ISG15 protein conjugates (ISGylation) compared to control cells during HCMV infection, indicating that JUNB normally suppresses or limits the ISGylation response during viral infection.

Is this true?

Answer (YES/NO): NO